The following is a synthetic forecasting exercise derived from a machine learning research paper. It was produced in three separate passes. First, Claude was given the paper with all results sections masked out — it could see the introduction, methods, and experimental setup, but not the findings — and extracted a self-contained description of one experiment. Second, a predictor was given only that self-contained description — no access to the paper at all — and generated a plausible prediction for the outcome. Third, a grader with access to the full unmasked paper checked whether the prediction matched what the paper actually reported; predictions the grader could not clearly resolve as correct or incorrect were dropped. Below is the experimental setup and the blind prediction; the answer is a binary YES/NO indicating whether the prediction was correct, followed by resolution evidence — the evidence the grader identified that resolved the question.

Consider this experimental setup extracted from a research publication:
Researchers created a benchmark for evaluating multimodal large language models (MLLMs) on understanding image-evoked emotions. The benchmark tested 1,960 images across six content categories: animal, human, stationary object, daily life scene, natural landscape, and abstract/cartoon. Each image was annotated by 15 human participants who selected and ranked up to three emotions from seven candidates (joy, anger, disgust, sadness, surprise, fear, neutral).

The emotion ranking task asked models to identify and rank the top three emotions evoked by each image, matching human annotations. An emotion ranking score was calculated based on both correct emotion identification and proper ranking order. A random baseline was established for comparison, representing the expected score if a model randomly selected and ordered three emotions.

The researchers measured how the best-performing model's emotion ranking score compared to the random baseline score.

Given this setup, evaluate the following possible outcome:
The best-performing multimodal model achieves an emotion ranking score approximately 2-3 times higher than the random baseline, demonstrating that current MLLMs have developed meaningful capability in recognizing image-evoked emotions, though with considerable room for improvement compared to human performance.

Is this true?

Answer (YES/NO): YES